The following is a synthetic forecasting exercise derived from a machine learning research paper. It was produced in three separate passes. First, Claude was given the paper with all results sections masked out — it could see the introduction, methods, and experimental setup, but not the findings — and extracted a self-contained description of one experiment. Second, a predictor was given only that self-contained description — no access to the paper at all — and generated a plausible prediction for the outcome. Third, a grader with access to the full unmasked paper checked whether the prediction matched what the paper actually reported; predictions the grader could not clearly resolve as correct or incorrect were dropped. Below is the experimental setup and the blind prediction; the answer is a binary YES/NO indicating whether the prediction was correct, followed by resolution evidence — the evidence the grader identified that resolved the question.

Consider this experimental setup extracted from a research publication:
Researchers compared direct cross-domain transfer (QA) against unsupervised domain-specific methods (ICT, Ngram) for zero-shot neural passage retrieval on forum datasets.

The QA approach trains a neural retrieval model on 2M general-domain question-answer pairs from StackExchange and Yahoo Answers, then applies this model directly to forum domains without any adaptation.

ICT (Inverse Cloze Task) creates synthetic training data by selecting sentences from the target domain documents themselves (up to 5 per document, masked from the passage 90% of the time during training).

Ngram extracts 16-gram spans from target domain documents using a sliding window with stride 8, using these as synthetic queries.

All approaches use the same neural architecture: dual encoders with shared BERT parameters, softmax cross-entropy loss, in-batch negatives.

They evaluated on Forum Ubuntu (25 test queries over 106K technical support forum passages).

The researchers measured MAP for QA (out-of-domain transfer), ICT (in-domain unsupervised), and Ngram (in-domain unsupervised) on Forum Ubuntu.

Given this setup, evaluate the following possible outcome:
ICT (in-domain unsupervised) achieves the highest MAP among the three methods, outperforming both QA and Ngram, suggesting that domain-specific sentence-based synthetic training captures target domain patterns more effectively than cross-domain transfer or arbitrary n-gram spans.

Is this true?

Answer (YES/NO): NO